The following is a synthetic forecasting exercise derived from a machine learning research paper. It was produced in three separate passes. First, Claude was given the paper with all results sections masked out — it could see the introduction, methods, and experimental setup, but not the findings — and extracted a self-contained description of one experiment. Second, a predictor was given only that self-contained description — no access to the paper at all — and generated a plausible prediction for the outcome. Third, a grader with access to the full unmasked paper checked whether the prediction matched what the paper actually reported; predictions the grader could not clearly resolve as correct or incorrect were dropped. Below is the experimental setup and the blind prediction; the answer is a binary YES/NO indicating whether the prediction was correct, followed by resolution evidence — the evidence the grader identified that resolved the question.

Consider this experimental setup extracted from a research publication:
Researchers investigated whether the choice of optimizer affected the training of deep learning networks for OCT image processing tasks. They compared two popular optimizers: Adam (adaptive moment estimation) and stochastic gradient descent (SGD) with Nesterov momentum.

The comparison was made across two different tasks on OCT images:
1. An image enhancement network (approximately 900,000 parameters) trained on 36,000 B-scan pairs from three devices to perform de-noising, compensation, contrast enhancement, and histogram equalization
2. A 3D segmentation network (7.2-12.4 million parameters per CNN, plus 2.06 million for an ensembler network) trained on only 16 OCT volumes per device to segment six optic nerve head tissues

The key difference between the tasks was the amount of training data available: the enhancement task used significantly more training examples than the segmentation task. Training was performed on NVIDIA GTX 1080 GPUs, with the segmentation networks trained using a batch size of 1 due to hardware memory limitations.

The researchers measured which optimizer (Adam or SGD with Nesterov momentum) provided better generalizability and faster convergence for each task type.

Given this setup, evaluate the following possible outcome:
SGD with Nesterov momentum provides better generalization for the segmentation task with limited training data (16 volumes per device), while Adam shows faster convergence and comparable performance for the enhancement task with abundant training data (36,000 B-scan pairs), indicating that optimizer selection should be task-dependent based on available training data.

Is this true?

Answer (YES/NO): NO